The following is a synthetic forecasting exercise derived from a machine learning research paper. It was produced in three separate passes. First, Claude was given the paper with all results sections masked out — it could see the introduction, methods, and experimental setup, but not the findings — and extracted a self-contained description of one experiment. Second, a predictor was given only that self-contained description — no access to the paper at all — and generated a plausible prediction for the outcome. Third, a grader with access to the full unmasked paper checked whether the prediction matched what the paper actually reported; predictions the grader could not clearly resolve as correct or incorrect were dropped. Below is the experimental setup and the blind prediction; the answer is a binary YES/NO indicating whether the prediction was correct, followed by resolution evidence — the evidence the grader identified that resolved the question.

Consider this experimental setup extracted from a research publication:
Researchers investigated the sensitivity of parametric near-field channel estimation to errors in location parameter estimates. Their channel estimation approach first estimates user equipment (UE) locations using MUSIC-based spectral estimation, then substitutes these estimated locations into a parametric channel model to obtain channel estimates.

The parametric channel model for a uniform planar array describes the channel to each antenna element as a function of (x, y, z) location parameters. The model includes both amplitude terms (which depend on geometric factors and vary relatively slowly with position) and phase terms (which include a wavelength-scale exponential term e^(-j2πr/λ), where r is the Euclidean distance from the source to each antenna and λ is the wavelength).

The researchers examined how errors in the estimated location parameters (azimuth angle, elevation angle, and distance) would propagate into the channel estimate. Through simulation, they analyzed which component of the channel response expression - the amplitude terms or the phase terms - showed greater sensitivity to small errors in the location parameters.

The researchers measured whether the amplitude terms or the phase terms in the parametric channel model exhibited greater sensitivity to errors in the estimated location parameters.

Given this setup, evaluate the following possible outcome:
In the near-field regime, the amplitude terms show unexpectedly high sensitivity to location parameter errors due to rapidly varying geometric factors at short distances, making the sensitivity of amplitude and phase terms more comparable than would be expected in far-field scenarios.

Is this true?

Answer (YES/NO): NO